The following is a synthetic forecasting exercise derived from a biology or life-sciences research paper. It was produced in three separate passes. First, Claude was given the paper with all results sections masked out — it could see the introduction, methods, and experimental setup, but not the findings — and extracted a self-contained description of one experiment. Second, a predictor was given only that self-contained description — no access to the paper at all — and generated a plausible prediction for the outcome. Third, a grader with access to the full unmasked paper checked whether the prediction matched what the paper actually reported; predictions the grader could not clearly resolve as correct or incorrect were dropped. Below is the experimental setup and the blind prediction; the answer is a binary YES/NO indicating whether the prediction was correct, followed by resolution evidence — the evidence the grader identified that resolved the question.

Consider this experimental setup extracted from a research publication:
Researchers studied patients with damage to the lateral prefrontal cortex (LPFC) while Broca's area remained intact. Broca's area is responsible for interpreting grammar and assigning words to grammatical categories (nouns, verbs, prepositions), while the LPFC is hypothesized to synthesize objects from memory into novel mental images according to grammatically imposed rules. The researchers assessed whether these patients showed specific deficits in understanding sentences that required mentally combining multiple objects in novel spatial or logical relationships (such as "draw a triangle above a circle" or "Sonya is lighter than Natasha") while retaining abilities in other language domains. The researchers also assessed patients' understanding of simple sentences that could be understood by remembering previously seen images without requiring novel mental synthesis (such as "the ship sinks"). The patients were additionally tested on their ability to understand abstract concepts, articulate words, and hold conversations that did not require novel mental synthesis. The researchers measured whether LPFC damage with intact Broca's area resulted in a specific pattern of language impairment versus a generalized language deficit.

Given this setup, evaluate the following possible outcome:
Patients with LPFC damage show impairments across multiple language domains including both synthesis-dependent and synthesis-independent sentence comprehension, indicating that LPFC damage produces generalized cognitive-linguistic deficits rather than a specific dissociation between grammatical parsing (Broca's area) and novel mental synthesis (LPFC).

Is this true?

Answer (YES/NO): NO